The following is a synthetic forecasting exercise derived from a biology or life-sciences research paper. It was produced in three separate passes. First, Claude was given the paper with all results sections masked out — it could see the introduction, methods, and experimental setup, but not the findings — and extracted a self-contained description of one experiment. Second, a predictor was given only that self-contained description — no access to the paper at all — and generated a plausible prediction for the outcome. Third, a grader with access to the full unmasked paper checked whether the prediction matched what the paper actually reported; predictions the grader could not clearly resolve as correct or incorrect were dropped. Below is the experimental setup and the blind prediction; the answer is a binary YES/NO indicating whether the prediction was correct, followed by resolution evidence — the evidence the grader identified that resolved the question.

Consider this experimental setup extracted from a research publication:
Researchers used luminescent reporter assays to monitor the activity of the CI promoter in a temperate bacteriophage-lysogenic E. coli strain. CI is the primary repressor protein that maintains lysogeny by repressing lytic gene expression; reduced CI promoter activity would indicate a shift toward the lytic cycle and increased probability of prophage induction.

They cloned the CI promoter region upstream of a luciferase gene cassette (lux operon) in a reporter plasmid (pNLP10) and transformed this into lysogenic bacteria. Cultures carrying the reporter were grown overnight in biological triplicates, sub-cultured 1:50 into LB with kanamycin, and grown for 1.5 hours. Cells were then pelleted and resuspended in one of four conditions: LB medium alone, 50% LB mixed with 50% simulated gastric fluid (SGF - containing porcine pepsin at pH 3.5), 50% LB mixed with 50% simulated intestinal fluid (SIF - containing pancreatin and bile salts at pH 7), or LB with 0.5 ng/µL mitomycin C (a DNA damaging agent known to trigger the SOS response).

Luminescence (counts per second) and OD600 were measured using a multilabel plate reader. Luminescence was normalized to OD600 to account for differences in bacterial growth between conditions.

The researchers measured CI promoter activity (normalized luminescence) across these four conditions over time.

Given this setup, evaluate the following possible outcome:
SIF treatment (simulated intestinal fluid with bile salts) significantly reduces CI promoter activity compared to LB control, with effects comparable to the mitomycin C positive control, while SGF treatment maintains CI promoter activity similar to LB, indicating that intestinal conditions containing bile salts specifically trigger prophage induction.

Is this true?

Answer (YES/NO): NO